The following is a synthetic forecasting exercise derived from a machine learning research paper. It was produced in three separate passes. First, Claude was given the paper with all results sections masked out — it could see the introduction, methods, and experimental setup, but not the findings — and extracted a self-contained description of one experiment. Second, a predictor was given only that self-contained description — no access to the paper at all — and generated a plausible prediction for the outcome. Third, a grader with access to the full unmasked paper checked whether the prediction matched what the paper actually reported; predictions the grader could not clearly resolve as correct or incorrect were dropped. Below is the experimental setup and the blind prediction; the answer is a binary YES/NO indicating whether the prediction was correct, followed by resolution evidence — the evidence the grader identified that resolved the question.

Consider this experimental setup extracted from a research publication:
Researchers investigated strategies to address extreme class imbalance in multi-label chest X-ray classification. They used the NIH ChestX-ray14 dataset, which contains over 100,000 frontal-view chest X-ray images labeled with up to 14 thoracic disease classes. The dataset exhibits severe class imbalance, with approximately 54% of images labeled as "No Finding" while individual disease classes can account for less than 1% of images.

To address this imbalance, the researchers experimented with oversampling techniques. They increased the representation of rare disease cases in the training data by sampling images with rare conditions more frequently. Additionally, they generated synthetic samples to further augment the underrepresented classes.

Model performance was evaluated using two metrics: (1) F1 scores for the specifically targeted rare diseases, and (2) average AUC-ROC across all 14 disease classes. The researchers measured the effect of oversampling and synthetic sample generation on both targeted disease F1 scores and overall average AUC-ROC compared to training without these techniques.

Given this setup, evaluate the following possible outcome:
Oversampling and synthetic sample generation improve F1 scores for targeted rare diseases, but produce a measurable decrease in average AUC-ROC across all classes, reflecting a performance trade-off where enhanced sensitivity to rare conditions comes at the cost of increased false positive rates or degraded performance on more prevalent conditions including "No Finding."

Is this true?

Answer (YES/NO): YES